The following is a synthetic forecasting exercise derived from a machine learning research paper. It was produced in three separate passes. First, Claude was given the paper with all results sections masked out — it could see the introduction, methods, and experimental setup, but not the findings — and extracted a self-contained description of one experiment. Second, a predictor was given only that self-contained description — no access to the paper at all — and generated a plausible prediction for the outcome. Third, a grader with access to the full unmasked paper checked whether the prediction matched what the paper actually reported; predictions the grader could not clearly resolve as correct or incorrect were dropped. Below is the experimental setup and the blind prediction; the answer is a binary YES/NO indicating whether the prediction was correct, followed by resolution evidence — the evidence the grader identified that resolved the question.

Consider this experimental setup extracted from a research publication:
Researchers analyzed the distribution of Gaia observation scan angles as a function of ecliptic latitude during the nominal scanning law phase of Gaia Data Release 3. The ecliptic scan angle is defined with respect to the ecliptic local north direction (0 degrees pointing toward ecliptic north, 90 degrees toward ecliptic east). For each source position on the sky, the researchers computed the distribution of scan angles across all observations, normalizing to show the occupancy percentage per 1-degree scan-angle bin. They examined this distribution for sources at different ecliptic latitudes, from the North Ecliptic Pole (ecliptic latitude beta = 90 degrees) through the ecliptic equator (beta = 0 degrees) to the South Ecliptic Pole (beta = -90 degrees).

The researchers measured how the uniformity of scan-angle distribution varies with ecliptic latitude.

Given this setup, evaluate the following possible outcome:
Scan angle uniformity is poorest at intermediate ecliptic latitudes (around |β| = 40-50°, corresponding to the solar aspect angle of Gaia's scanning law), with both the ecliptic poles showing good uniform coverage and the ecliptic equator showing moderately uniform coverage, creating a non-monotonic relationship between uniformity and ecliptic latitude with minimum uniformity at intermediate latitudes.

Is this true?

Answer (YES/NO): YES